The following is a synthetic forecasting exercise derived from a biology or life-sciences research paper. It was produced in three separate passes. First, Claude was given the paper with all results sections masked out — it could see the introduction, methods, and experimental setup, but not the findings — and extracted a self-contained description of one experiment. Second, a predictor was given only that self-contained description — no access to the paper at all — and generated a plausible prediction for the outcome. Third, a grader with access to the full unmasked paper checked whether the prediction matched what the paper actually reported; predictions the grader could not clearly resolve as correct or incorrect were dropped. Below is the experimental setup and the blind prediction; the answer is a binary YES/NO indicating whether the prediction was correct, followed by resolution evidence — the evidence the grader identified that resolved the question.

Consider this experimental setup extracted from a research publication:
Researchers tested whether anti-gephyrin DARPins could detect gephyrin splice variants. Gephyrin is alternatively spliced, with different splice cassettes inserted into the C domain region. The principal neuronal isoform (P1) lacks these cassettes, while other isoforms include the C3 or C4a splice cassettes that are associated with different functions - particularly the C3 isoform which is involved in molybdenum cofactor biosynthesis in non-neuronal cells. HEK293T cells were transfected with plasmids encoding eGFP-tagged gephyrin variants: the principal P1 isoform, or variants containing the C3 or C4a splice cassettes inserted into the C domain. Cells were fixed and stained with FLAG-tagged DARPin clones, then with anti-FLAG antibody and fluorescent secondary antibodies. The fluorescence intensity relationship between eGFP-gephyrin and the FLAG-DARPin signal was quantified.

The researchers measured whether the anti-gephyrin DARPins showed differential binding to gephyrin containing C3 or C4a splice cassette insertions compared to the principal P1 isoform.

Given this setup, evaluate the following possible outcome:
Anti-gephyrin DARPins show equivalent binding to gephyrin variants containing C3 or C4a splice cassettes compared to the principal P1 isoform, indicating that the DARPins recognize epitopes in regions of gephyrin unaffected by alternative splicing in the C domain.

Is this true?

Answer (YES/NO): NO